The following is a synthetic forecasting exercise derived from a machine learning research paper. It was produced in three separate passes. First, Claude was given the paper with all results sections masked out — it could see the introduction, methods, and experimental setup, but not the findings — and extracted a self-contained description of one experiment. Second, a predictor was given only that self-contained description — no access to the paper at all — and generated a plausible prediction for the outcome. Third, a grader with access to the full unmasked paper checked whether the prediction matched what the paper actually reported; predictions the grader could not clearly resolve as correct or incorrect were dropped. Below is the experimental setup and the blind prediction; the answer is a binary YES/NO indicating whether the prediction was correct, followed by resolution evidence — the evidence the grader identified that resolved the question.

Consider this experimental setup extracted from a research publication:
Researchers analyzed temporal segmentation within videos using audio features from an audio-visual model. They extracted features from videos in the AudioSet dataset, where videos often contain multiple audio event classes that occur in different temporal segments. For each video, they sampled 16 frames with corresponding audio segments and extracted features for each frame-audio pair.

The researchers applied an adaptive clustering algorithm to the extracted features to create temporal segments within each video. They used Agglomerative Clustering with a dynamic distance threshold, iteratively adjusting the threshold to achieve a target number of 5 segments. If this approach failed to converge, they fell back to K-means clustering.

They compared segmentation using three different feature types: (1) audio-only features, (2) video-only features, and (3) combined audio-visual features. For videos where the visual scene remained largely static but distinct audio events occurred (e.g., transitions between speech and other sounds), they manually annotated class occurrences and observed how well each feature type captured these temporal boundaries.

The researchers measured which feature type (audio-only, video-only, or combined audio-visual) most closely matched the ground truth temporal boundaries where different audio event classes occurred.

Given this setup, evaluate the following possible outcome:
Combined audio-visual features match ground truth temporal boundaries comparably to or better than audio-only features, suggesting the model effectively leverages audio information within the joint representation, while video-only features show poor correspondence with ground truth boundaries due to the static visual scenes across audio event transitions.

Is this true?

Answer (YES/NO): YES